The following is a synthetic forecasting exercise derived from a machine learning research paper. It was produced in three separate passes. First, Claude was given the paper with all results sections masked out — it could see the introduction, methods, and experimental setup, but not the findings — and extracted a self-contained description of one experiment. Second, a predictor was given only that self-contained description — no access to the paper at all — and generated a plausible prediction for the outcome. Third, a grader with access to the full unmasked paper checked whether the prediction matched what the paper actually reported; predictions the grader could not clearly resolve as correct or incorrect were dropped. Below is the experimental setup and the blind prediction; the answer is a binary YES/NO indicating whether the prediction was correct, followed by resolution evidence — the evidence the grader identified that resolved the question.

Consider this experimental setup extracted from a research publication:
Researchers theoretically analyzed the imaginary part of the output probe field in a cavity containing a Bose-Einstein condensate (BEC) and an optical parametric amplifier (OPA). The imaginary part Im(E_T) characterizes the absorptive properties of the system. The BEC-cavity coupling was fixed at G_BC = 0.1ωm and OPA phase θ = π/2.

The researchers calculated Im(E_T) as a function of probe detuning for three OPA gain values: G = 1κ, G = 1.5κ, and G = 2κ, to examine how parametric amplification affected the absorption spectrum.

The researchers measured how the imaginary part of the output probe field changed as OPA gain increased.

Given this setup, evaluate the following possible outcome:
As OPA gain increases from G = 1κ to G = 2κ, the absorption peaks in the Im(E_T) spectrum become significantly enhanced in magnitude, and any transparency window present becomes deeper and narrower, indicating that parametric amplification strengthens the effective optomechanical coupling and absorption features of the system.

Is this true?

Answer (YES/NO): NO